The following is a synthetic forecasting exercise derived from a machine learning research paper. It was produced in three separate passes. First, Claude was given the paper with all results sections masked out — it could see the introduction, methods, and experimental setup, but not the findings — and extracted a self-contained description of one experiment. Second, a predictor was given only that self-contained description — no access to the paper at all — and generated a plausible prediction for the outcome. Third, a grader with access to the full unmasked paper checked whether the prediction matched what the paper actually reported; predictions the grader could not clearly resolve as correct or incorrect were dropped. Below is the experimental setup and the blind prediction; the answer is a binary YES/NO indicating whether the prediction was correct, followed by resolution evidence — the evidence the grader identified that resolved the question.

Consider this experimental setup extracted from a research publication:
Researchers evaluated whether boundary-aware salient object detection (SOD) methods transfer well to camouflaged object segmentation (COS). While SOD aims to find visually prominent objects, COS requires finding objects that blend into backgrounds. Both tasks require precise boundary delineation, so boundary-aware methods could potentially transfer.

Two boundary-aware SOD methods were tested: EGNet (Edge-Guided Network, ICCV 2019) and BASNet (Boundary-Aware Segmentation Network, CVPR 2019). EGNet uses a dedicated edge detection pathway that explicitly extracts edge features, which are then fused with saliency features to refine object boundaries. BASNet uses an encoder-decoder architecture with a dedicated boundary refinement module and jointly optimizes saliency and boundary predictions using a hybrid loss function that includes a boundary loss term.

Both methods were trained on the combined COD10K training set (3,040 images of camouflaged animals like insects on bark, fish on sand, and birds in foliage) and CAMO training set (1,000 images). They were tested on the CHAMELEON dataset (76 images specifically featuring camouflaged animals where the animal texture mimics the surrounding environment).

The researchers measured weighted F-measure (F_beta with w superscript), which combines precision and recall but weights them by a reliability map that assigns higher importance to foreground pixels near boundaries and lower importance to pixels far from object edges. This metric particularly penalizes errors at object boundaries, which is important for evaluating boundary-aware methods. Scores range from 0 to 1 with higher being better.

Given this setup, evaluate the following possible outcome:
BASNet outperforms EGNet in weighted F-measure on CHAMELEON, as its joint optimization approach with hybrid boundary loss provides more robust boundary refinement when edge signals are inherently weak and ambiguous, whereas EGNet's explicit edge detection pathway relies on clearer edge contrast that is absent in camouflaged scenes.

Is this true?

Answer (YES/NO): NO